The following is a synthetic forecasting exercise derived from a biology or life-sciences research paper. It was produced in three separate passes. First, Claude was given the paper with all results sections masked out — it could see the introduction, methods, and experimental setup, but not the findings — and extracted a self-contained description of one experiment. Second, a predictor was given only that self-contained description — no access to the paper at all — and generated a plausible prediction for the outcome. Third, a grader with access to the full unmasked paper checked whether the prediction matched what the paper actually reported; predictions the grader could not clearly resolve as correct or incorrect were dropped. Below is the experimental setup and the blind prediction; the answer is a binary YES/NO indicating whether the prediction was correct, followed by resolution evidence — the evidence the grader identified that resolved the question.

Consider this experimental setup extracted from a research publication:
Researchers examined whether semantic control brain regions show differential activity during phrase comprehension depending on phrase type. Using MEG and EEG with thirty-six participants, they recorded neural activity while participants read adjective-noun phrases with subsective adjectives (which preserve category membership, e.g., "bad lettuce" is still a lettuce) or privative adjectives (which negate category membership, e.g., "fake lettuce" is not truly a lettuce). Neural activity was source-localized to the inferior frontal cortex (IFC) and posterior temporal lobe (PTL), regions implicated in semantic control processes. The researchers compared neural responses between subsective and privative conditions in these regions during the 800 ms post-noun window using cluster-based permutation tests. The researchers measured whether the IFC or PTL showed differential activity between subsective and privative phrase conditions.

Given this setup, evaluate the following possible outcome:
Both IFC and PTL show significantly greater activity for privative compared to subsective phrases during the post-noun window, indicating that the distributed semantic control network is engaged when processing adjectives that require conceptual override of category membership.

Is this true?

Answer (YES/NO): NO